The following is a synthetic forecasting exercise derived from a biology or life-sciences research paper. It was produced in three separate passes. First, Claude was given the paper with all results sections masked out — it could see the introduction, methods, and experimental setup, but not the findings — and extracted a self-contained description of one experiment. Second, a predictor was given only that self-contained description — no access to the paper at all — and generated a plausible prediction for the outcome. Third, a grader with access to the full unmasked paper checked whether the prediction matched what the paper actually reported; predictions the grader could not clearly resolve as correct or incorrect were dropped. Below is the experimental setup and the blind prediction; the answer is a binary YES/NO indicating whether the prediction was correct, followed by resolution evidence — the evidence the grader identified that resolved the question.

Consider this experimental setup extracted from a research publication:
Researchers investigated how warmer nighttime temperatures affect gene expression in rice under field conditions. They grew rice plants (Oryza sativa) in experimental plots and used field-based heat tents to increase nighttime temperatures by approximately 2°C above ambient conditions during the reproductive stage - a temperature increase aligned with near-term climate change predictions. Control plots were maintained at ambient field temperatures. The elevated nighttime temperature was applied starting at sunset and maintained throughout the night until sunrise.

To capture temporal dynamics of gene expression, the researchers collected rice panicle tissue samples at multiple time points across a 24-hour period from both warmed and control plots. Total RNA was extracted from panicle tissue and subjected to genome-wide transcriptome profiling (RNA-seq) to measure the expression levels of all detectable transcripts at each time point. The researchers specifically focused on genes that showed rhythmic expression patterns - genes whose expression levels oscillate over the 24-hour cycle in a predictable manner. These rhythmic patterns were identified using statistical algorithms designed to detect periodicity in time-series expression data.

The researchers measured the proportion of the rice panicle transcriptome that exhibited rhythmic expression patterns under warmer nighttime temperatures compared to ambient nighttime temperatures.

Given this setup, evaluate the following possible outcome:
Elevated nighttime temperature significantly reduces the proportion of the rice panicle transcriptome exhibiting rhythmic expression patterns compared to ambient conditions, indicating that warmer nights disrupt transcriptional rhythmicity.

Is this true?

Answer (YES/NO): YES